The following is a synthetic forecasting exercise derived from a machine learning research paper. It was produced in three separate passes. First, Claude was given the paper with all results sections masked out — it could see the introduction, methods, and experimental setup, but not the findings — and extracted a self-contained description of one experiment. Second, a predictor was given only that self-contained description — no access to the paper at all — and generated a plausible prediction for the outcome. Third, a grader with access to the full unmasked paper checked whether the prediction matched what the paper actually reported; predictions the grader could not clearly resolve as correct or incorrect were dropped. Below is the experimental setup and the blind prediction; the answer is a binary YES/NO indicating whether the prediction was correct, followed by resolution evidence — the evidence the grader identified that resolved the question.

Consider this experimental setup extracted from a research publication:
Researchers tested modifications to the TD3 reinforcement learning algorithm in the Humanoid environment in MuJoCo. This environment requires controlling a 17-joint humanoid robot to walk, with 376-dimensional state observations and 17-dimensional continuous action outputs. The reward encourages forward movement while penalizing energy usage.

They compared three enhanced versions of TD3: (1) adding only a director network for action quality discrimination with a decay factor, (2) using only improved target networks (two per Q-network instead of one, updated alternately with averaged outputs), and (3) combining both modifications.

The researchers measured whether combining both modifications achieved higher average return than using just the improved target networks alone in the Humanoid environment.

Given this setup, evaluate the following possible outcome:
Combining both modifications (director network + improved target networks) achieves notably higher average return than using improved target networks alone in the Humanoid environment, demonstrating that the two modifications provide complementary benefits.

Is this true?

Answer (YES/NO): NO